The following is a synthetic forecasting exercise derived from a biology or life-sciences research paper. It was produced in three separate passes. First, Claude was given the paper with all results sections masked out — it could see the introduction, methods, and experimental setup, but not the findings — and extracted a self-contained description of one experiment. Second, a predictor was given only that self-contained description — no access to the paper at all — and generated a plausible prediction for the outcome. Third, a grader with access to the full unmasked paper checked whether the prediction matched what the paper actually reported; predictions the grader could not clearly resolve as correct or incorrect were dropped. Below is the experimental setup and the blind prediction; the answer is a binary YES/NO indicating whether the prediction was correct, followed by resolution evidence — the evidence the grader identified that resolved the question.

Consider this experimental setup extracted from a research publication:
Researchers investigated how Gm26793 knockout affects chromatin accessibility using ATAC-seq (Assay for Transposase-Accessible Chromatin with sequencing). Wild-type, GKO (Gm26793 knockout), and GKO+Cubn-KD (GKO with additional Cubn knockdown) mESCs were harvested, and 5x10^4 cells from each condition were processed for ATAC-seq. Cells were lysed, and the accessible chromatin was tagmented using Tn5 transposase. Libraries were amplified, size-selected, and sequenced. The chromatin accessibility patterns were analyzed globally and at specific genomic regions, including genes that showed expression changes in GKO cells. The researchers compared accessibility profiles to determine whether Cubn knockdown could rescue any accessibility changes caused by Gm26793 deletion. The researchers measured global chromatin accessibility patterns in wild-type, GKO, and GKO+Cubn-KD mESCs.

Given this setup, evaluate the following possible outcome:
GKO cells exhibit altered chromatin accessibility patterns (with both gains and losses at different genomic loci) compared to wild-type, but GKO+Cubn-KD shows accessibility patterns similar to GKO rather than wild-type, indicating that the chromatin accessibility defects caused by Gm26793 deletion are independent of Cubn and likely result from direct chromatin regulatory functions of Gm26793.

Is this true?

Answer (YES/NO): NO